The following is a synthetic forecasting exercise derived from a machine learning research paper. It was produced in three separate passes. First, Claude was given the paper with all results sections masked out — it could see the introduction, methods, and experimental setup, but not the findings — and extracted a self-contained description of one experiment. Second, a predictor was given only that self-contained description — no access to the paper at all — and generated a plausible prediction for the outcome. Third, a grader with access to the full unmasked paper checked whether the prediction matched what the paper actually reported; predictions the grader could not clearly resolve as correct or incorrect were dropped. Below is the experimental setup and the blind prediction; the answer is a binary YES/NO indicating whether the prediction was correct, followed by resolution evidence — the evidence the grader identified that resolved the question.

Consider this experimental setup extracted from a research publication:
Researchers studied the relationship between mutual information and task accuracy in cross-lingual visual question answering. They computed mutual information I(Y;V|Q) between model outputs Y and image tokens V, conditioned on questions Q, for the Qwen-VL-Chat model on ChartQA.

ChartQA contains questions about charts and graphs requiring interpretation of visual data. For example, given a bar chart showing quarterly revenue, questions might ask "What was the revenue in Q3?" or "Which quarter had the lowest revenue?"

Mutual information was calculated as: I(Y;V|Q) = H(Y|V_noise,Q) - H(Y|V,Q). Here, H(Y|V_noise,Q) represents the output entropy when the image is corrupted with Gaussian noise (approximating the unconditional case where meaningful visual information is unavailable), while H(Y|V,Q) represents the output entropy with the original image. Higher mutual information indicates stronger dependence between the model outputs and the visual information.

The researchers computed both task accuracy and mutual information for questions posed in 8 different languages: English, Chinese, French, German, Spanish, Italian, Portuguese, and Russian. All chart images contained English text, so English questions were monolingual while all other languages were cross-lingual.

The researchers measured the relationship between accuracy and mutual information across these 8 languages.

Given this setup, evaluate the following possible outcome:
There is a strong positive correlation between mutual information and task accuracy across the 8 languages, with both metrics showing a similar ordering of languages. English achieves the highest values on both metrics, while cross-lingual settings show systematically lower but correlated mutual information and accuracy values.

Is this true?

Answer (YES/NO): YES